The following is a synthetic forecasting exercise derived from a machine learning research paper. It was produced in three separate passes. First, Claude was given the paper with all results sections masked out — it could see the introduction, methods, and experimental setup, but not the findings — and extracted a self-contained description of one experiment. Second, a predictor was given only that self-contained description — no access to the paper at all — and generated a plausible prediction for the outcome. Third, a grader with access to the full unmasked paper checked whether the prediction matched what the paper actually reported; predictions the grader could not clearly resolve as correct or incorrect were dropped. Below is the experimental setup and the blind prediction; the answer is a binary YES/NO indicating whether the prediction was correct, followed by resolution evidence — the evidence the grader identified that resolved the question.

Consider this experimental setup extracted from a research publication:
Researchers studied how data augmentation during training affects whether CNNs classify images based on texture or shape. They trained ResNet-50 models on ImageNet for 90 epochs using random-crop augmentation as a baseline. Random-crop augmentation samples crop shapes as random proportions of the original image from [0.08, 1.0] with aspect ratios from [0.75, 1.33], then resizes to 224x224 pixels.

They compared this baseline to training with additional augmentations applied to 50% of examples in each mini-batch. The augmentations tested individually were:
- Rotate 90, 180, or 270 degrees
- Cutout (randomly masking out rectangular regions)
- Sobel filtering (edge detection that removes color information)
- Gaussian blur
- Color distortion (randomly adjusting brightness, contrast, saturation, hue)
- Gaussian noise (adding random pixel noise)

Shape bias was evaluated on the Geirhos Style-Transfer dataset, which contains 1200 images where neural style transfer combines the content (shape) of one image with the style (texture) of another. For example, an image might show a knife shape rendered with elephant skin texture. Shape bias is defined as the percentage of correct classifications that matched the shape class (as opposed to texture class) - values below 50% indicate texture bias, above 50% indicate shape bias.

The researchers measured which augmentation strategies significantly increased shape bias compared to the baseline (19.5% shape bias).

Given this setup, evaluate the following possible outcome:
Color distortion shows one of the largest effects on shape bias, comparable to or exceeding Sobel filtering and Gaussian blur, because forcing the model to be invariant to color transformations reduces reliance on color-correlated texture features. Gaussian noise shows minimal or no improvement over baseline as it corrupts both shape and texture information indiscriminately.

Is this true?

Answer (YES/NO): NO